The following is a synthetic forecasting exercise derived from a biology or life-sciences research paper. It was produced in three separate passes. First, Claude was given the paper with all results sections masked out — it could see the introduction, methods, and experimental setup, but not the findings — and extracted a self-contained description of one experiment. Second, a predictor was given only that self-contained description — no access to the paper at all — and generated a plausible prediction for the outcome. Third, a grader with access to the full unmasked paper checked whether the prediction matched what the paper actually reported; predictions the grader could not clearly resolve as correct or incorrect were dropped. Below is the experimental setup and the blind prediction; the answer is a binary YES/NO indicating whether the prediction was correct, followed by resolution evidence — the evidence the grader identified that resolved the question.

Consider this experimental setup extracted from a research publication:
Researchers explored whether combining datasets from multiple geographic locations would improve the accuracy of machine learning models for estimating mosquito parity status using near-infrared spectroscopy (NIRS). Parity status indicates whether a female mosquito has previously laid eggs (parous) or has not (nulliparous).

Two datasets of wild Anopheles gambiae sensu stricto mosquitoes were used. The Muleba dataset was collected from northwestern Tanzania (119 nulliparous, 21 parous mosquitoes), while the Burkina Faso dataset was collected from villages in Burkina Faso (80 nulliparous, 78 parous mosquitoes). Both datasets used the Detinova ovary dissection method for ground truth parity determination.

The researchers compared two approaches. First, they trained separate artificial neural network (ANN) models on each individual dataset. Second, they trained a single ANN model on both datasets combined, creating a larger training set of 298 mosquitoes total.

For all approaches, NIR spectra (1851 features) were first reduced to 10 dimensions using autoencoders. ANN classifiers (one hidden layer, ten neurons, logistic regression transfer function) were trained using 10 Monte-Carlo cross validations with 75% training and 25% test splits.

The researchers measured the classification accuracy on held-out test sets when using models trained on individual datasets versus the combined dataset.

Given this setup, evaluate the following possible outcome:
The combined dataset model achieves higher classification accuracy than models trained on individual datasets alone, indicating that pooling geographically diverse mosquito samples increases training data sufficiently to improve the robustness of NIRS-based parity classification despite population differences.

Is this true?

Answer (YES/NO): NO